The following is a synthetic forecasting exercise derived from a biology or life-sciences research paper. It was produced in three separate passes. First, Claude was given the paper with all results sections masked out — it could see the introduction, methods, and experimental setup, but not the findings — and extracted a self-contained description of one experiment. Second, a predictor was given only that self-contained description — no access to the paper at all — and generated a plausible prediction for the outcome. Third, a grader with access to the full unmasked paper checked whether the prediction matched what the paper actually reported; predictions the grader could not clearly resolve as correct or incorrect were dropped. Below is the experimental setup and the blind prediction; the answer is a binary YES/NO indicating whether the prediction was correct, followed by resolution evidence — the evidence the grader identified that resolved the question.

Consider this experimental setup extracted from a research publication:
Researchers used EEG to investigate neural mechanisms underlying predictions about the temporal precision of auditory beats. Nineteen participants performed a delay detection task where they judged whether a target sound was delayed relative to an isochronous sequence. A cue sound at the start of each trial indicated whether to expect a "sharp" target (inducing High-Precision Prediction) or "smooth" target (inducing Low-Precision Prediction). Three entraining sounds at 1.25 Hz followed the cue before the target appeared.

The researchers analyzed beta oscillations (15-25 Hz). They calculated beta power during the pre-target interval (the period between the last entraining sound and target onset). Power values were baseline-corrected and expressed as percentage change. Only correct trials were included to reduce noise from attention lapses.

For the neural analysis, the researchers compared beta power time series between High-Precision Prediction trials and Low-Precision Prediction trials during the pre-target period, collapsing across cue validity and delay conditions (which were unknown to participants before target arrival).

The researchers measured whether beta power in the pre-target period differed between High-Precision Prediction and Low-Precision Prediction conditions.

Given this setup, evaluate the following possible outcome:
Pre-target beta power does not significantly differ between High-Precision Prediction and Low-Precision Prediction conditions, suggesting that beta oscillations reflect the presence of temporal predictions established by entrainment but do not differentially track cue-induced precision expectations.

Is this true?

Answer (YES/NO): NO